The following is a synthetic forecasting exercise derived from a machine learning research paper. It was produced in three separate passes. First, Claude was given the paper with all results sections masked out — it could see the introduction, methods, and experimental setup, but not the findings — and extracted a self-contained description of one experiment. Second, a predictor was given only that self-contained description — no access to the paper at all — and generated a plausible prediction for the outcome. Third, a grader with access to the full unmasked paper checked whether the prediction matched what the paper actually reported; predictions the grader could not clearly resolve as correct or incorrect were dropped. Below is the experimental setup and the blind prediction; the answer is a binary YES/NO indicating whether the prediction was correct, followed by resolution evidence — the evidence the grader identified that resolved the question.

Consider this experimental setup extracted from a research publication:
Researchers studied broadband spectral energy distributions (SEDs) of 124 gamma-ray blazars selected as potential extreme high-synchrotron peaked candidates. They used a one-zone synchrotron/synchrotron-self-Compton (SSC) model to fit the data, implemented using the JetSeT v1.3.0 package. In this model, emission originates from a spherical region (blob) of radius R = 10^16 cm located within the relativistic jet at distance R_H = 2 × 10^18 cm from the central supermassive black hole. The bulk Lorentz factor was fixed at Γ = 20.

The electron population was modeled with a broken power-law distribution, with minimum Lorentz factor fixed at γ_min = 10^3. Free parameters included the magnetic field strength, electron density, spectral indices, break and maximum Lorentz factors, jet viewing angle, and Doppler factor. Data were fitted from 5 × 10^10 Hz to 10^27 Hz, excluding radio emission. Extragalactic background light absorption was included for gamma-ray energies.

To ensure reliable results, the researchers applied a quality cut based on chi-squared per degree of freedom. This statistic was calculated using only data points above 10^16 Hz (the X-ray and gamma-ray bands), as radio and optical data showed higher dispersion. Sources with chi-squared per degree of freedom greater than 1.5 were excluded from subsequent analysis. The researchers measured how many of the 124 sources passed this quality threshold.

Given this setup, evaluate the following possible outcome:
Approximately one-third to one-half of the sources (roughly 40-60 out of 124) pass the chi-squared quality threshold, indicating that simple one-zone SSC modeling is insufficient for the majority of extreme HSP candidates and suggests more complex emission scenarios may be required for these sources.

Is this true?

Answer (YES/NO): NO